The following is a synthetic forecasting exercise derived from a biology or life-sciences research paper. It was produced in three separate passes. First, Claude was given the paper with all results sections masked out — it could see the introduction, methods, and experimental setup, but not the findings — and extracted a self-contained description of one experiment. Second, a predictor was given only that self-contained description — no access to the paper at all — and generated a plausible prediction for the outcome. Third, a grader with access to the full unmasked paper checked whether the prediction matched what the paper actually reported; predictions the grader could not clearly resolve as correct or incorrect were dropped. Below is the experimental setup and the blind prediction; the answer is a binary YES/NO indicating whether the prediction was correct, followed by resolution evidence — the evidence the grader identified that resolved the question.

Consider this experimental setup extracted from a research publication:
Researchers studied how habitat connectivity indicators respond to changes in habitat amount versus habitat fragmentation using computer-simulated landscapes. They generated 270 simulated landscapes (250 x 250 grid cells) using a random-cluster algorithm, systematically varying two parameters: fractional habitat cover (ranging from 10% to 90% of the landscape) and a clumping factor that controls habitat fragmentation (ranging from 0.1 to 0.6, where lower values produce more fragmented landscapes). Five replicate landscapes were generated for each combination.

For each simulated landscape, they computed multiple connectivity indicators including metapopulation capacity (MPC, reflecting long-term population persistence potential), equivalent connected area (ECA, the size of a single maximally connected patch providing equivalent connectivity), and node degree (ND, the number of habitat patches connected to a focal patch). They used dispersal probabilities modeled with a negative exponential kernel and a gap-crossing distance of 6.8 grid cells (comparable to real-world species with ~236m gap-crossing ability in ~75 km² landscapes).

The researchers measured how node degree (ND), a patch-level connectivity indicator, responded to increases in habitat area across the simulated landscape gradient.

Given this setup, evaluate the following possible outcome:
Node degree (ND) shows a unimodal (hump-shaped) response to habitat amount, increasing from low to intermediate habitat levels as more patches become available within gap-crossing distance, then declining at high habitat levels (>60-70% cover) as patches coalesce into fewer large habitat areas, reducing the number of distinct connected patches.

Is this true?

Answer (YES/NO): NO